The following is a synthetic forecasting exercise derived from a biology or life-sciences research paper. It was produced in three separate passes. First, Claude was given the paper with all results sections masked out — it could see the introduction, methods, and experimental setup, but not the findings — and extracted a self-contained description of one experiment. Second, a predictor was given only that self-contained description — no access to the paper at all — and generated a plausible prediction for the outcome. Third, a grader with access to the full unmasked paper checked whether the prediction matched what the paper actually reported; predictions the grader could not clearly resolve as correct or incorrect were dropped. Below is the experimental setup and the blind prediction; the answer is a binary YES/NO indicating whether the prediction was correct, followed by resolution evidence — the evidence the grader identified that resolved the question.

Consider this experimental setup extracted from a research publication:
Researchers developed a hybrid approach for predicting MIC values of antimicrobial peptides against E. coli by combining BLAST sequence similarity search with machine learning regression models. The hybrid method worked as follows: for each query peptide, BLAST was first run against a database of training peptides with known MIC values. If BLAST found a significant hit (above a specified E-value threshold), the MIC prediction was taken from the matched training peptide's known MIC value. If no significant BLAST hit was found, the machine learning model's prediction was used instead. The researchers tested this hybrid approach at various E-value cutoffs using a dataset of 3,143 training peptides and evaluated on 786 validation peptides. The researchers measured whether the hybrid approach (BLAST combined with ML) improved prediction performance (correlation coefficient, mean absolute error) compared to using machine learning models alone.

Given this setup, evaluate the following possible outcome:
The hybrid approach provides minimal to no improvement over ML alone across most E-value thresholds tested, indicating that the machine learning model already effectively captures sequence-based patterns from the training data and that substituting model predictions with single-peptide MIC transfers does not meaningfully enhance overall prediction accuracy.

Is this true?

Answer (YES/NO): YES